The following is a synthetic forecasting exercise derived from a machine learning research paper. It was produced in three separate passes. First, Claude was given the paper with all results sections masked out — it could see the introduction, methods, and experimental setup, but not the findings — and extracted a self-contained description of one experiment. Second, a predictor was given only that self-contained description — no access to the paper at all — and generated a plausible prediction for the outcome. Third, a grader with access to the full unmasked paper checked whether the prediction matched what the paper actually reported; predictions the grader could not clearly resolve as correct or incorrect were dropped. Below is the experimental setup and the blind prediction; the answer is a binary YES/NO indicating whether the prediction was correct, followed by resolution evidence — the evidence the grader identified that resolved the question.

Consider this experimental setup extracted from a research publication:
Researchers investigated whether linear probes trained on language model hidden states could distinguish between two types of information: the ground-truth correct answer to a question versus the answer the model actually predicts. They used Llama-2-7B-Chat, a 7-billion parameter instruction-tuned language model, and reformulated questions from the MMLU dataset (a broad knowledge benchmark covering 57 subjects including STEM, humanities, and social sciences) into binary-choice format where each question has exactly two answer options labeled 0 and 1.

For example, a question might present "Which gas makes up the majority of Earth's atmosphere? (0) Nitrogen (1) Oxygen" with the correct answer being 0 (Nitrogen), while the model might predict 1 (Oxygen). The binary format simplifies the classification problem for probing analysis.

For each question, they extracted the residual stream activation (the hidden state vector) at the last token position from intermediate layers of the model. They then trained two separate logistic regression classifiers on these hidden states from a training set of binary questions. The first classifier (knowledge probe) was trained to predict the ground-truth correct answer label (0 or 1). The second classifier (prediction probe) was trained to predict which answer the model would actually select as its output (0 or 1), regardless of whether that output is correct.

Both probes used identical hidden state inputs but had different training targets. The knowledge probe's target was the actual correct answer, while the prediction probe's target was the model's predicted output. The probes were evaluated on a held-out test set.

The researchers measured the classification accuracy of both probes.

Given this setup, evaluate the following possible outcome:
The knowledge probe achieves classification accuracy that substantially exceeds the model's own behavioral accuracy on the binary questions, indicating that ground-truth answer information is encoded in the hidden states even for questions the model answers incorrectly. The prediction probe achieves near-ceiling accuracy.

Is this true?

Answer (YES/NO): NO